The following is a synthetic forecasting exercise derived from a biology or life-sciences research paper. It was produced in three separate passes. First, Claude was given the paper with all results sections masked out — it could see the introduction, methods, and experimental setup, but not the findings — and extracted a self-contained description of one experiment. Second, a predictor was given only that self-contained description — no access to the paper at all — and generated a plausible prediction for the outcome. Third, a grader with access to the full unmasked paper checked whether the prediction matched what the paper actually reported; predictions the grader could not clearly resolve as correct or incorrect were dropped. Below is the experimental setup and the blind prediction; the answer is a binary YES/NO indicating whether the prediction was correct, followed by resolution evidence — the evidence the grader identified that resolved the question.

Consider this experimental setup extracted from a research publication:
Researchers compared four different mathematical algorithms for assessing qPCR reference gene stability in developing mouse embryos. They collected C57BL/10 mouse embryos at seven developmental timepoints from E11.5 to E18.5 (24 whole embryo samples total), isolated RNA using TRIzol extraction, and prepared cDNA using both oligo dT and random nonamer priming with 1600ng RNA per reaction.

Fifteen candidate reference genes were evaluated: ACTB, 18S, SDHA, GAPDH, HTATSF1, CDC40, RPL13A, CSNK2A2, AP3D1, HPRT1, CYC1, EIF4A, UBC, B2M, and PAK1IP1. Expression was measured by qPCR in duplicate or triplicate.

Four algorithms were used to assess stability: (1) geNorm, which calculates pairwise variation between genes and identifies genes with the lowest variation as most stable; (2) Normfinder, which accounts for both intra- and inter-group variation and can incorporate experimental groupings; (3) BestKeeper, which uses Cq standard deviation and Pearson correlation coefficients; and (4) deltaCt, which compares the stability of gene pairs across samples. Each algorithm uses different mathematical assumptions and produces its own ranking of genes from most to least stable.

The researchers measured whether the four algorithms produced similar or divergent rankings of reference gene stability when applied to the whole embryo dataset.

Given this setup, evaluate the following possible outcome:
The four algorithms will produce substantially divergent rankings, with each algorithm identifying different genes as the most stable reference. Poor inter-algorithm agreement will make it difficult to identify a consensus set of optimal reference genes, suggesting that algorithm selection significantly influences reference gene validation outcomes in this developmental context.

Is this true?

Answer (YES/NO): NO